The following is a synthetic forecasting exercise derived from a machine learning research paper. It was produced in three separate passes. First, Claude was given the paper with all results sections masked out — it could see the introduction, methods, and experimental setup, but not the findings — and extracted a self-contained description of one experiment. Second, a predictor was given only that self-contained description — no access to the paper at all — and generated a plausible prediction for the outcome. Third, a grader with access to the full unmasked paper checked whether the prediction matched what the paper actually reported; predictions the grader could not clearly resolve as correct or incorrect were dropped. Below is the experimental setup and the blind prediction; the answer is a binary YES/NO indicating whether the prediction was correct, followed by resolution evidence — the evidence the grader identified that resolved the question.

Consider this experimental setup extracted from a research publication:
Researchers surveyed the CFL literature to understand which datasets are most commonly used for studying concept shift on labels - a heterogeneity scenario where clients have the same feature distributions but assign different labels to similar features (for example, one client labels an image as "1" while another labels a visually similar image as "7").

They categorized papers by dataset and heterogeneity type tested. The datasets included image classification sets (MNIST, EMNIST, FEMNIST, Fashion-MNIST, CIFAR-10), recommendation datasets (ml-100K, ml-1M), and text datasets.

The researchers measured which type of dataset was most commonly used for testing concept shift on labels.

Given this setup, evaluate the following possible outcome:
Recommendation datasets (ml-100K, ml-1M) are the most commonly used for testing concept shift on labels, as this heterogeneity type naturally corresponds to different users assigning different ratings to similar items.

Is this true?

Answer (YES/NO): NO